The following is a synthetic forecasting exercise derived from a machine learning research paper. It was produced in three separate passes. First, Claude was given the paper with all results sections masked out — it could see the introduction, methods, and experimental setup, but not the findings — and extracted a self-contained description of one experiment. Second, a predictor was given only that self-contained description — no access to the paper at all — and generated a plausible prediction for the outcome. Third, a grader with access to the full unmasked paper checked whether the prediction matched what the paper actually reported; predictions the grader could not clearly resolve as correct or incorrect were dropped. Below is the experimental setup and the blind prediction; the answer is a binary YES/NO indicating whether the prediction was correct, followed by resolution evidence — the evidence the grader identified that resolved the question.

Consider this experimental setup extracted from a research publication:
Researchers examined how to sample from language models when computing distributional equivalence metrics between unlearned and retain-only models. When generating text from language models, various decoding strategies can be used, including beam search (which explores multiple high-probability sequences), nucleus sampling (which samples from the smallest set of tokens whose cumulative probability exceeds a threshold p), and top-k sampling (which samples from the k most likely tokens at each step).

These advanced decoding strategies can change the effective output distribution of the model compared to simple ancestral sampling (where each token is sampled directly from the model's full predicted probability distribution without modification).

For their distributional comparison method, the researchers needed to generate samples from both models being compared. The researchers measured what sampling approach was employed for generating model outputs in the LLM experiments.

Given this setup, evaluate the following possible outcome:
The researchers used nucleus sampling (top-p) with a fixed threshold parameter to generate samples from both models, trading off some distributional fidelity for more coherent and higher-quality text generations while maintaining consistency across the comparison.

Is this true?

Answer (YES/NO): NO